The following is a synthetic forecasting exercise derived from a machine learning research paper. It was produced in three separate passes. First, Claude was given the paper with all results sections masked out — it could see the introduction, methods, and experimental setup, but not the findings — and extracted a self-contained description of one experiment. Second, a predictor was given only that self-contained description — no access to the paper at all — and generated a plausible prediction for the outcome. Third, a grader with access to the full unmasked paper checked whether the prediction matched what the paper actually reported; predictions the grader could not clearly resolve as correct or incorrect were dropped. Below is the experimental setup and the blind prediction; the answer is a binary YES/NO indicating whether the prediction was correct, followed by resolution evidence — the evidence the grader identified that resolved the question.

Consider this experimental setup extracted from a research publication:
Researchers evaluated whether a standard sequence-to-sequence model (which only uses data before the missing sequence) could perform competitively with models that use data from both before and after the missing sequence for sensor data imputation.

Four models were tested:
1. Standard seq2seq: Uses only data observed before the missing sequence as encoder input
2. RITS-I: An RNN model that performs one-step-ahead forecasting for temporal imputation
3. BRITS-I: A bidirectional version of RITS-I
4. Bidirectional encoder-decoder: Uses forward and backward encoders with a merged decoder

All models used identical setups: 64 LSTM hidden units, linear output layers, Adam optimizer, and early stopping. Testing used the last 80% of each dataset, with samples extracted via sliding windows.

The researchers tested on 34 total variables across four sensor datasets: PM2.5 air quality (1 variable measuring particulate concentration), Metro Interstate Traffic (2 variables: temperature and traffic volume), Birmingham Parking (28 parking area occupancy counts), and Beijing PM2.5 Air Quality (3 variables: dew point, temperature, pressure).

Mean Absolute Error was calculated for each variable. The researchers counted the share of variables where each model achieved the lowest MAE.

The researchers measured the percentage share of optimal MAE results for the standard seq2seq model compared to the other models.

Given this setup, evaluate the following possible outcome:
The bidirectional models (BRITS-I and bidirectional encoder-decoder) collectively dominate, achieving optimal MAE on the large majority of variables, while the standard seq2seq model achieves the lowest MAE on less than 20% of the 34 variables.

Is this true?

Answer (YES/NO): NO